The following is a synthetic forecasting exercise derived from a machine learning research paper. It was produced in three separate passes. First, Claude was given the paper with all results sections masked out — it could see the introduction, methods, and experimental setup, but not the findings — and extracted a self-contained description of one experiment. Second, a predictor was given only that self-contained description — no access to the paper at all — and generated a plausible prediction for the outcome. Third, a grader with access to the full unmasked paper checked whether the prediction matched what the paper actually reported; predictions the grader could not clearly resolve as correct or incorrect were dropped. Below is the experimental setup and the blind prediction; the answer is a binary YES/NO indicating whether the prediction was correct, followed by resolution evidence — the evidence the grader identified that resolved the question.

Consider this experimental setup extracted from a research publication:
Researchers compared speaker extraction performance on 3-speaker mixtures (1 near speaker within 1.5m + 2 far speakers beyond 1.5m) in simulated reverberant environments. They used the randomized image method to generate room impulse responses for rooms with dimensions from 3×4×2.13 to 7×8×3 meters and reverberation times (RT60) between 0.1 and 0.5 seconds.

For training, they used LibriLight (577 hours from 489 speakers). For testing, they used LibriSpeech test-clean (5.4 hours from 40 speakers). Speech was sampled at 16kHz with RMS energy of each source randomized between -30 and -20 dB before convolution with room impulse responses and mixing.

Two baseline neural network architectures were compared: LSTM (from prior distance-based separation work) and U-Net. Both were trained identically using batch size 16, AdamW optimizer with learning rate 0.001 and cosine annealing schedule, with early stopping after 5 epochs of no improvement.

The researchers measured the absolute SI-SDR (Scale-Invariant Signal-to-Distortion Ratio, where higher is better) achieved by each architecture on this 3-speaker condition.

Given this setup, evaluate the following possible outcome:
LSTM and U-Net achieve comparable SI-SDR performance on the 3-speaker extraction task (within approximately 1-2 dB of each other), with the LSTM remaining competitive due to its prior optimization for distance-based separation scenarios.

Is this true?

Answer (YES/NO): YES